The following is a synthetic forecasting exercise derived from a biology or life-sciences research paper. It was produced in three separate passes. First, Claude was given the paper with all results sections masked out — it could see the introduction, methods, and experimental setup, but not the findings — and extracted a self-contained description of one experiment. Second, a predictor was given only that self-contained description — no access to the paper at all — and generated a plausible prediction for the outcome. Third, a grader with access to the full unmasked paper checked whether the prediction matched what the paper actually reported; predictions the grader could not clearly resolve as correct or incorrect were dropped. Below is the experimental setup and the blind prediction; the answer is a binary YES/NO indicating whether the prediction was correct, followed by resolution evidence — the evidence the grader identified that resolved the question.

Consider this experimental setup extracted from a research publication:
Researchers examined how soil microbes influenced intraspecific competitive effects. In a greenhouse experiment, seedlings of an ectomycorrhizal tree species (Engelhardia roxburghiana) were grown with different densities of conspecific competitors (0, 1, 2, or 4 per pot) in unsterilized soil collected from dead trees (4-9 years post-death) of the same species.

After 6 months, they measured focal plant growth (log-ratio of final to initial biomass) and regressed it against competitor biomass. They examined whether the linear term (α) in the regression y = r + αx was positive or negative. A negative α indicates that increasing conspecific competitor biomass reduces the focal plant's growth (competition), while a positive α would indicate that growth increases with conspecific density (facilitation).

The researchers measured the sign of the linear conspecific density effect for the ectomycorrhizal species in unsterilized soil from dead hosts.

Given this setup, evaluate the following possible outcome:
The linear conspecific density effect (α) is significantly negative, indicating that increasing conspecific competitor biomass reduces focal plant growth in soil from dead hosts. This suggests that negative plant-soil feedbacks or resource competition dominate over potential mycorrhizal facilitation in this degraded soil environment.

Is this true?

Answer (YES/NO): NO